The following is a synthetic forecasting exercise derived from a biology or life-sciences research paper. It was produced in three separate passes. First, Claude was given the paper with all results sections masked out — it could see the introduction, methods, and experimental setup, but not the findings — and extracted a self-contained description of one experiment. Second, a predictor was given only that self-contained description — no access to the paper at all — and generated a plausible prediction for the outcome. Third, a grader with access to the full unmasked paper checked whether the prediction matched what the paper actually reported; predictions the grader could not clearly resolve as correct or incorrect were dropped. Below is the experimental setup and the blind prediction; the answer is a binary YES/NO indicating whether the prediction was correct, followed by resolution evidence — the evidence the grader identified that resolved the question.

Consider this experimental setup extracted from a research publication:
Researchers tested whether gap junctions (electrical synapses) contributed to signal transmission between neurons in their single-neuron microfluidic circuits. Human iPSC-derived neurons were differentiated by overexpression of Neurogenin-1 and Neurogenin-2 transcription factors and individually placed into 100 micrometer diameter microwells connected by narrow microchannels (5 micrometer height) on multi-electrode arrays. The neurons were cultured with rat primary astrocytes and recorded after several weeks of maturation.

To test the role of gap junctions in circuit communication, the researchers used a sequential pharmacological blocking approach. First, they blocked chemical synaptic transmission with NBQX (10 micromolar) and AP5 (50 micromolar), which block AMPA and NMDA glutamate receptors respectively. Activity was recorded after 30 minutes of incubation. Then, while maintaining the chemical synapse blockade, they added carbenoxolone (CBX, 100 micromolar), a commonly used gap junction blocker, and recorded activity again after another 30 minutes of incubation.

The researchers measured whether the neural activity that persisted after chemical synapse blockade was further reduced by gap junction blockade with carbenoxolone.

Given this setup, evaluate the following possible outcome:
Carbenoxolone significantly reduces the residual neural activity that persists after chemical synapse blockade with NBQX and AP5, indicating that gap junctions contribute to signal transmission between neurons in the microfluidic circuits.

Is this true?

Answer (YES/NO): NO